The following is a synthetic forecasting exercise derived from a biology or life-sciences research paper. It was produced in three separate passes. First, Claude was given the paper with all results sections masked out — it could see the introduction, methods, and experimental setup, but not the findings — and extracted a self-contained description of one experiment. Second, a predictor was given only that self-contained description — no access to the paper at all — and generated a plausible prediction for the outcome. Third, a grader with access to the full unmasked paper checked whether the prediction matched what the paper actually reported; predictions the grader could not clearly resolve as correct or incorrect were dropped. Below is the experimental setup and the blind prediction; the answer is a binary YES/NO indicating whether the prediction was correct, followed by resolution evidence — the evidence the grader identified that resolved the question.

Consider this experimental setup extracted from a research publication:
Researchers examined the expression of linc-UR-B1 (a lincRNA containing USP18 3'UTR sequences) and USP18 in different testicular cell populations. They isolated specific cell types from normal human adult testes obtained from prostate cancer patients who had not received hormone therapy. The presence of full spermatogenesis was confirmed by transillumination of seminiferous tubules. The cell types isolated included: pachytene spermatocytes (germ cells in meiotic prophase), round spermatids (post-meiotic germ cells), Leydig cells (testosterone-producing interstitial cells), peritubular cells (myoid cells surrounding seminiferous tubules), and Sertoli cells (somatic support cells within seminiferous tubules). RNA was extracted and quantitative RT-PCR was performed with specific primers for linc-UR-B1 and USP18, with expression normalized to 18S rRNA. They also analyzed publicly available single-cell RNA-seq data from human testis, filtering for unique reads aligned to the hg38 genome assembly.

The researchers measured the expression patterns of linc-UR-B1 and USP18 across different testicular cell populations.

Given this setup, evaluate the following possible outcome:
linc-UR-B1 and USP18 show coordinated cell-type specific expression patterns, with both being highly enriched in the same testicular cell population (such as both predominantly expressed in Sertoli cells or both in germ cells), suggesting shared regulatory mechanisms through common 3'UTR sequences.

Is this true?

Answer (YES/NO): YES